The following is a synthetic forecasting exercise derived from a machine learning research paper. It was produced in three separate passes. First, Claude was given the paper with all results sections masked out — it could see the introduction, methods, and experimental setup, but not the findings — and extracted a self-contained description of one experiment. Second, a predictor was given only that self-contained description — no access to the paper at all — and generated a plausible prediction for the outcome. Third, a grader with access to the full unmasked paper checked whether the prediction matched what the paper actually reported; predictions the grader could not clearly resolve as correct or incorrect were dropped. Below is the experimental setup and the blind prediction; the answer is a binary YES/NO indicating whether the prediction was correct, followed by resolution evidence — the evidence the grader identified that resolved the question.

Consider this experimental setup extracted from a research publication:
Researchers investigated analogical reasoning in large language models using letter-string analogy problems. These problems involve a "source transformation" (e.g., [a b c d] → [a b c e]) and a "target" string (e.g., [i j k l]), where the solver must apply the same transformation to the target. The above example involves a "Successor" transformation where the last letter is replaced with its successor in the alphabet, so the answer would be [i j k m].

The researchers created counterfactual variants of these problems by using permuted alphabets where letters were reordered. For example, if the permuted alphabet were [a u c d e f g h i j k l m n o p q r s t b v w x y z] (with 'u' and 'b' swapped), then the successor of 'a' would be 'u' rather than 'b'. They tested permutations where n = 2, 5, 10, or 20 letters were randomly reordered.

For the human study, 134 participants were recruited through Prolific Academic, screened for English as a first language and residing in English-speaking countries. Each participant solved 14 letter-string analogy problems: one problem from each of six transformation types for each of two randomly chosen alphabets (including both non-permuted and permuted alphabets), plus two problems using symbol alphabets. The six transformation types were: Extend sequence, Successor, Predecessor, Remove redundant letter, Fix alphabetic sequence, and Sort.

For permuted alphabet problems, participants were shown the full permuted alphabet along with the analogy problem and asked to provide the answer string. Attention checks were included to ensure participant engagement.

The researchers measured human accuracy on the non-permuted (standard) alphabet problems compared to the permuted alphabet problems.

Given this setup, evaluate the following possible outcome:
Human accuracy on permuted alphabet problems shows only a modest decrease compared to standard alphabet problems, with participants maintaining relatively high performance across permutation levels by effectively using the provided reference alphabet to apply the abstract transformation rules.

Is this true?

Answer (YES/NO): YES